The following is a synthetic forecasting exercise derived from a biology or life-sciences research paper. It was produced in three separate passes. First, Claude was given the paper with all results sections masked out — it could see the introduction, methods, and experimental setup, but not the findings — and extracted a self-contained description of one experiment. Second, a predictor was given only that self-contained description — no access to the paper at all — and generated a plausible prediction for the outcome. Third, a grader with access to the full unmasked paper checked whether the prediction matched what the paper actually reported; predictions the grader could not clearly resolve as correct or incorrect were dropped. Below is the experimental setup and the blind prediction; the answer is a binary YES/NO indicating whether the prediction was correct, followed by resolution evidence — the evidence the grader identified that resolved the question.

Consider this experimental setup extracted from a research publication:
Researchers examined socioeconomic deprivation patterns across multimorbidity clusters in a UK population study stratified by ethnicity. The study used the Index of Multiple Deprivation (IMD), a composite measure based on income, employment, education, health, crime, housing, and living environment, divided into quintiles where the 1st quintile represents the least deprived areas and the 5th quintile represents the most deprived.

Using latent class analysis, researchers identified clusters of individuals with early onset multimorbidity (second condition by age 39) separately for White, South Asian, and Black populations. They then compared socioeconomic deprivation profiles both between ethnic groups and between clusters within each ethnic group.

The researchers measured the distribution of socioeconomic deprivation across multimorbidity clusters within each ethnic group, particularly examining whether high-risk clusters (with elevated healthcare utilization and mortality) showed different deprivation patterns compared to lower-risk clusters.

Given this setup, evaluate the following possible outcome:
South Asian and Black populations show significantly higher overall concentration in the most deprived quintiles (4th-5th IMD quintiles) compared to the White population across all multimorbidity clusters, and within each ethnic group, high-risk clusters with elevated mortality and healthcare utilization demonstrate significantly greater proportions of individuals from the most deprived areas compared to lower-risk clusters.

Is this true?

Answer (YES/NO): NO